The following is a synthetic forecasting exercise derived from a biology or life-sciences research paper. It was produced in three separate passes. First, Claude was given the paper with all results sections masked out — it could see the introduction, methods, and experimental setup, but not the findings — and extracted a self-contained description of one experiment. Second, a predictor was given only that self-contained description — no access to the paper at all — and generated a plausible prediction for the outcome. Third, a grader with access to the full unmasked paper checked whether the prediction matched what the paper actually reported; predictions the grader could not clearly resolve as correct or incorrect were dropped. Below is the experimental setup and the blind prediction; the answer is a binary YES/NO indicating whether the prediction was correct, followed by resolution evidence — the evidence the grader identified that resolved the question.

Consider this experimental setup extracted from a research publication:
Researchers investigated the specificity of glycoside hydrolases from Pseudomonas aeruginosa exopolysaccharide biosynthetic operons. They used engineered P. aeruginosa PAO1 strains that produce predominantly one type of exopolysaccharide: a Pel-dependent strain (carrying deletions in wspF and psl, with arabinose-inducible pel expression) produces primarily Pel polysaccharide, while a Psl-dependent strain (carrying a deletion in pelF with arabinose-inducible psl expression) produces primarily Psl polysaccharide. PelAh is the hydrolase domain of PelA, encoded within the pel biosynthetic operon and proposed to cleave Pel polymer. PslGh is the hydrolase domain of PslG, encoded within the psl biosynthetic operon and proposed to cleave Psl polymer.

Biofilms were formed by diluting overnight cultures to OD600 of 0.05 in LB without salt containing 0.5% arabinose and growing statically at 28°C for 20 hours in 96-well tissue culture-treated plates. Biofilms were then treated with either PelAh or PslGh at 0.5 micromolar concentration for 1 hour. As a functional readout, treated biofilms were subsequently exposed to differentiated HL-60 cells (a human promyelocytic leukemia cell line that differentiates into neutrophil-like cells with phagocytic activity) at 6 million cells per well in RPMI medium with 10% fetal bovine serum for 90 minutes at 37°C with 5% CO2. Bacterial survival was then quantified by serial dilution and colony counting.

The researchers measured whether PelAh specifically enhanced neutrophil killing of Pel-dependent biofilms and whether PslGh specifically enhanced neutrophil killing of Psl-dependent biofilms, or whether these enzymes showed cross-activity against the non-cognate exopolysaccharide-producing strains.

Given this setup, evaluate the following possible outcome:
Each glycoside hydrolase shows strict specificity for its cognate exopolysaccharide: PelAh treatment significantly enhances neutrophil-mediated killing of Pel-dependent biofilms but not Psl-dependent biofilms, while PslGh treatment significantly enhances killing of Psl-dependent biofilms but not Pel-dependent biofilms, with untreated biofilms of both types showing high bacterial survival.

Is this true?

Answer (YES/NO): NO